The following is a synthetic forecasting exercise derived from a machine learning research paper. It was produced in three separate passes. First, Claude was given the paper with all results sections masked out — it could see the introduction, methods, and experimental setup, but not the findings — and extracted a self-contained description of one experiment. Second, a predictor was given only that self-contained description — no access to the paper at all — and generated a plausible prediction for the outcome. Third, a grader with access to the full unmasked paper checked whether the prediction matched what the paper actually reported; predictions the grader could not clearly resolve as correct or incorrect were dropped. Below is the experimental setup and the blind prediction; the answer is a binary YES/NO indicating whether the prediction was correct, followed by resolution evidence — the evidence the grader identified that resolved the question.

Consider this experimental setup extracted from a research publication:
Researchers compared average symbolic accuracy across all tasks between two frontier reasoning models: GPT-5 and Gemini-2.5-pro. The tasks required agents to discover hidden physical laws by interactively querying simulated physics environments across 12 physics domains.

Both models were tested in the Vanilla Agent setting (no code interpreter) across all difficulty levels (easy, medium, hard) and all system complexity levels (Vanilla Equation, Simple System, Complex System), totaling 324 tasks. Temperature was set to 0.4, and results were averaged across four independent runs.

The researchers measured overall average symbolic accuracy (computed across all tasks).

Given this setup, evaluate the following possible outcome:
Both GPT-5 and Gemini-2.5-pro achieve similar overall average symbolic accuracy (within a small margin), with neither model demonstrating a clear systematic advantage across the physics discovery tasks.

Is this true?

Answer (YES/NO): NO